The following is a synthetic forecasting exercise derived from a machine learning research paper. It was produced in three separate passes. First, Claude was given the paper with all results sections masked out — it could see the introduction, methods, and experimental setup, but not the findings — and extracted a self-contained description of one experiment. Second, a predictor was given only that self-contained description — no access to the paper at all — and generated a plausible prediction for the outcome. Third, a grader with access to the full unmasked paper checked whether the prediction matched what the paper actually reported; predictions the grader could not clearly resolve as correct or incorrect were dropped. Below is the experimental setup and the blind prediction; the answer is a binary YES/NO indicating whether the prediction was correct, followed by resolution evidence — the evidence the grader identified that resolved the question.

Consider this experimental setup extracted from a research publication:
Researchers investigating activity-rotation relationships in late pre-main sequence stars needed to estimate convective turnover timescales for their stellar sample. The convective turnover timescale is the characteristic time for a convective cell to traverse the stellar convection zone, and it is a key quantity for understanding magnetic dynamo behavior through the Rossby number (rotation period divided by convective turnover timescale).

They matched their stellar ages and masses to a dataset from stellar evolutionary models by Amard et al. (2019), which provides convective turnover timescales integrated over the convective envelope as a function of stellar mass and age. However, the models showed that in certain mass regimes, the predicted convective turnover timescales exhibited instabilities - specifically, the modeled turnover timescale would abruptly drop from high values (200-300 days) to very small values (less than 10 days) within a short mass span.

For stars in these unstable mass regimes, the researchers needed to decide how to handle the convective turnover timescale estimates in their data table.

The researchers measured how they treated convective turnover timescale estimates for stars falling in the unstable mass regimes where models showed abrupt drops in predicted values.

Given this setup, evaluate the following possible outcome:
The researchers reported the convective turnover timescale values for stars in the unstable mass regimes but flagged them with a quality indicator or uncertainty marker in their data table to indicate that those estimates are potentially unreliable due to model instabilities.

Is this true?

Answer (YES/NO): NO